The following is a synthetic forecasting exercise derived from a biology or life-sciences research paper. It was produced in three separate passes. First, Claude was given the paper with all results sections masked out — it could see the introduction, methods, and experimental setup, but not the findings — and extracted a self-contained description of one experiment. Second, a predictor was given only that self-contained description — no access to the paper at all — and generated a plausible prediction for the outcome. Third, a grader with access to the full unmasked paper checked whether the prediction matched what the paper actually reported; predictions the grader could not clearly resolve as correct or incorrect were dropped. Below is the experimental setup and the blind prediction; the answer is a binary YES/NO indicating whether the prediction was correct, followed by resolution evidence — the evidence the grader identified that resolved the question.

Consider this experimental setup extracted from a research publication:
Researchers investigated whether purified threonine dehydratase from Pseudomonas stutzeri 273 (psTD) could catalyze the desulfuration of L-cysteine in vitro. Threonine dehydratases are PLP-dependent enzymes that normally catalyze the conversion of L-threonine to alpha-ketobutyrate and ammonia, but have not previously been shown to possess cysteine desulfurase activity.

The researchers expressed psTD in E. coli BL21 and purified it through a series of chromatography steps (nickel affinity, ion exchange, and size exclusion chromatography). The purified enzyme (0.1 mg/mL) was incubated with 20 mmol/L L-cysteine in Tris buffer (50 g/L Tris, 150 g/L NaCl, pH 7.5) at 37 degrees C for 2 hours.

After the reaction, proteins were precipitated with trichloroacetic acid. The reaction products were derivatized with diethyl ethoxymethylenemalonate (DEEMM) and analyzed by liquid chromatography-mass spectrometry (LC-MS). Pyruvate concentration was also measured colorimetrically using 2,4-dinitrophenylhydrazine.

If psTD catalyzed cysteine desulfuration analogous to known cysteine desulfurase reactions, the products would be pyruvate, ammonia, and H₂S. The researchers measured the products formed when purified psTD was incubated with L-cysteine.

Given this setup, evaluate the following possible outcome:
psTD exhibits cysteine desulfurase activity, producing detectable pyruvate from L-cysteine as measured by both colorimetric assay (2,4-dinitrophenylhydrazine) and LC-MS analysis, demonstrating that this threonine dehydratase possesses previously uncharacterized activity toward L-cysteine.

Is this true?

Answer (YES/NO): NO